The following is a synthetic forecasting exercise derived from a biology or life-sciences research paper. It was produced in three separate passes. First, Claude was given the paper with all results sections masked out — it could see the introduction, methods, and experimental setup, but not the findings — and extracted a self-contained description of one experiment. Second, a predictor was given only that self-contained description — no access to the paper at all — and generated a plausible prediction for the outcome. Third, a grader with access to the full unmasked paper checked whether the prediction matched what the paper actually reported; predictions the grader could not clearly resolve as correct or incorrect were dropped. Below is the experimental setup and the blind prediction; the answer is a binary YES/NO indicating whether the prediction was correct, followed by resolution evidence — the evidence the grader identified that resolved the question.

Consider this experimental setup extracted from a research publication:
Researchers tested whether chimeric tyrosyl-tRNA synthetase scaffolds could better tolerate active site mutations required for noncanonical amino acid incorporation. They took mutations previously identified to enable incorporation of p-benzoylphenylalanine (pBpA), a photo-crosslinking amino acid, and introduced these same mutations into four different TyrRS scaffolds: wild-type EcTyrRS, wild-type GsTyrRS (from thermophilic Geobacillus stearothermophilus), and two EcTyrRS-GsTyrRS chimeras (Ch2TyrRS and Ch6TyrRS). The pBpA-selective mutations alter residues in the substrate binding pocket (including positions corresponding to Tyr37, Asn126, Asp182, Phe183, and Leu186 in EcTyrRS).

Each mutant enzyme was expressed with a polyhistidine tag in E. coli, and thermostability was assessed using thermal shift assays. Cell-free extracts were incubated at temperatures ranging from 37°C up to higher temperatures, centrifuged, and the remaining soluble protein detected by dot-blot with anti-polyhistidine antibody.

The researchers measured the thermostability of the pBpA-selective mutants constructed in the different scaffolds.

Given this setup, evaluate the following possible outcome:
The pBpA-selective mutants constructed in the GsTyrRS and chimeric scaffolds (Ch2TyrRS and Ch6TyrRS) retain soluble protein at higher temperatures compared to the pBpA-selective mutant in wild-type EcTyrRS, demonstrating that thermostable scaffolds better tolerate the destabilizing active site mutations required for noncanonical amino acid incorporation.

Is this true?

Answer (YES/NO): NO